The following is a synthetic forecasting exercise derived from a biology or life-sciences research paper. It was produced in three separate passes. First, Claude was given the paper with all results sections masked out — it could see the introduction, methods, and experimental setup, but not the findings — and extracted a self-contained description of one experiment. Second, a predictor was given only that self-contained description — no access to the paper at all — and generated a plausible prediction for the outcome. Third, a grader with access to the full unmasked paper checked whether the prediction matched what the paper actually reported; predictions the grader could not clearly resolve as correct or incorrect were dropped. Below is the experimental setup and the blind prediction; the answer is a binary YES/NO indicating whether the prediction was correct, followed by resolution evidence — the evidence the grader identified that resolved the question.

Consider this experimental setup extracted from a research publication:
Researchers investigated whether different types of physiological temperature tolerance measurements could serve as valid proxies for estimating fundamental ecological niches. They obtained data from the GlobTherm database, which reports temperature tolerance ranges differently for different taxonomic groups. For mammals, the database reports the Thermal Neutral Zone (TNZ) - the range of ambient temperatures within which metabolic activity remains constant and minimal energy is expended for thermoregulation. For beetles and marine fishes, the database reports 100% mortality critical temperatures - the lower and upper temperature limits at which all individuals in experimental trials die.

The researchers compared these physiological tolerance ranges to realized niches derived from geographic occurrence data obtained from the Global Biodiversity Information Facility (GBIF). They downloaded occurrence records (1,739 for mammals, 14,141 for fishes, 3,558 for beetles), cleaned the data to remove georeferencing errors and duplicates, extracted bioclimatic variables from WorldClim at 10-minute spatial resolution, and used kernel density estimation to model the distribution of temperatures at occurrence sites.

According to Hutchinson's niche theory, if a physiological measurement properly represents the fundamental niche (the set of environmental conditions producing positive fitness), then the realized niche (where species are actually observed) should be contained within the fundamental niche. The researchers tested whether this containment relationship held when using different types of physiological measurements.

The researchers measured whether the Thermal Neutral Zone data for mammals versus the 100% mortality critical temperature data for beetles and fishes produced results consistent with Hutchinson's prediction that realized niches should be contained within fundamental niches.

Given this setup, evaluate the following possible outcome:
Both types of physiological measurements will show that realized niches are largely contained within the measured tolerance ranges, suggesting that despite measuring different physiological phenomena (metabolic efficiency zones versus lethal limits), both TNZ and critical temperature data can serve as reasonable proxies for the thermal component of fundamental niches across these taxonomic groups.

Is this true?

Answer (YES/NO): NO